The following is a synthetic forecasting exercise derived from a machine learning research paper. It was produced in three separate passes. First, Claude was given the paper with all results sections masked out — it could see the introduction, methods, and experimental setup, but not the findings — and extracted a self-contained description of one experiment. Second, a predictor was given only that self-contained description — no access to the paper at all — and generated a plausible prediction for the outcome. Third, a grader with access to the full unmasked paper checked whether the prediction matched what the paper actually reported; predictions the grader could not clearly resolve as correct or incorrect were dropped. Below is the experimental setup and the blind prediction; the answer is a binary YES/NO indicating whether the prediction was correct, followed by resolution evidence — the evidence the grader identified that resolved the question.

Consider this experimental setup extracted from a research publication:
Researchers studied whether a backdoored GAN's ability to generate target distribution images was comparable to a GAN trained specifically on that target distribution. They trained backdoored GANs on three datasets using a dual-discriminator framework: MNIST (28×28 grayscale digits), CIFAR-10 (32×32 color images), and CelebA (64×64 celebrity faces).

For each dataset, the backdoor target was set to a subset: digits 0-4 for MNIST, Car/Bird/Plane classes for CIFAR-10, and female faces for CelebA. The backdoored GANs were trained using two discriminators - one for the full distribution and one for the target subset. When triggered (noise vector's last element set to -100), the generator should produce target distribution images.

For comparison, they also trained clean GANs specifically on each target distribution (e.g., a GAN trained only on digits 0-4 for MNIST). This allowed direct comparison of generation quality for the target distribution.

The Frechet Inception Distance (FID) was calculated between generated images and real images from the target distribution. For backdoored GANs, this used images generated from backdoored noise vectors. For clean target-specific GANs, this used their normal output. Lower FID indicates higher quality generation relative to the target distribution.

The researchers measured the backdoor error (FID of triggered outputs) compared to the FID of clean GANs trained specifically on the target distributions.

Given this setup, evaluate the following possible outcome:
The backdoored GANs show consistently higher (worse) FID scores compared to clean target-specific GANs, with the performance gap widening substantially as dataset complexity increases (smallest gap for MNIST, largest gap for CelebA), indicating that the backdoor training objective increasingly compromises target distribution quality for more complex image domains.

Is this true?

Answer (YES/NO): NO